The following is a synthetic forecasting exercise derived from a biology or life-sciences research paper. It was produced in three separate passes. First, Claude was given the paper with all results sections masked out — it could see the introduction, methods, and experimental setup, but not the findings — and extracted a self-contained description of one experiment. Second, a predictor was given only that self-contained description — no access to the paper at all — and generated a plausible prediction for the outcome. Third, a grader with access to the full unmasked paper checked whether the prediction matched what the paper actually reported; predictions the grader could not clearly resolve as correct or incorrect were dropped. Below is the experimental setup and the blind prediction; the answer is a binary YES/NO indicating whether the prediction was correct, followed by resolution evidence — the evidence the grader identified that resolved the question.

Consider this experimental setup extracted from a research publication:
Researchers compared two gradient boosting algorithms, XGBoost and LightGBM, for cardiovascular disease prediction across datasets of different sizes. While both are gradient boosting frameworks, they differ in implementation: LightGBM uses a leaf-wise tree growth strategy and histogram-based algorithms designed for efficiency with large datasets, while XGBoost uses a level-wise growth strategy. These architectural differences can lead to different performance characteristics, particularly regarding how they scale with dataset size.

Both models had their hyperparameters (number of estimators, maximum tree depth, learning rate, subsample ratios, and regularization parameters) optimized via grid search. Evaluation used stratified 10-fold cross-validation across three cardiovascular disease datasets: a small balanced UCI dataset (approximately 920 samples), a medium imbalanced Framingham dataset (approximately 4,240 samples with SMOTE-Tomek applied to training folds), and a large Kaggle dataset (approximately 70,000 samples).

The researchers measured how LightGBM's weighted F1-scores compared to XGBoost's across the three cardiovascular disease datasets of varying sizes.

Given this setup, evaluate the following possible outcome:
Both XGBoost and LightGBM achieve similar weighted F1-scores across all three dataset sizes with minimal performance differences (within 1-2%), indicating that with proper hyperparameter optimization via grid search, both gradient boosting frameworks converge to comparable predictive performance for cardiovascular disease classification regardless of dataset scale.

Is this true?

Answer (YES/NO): NO